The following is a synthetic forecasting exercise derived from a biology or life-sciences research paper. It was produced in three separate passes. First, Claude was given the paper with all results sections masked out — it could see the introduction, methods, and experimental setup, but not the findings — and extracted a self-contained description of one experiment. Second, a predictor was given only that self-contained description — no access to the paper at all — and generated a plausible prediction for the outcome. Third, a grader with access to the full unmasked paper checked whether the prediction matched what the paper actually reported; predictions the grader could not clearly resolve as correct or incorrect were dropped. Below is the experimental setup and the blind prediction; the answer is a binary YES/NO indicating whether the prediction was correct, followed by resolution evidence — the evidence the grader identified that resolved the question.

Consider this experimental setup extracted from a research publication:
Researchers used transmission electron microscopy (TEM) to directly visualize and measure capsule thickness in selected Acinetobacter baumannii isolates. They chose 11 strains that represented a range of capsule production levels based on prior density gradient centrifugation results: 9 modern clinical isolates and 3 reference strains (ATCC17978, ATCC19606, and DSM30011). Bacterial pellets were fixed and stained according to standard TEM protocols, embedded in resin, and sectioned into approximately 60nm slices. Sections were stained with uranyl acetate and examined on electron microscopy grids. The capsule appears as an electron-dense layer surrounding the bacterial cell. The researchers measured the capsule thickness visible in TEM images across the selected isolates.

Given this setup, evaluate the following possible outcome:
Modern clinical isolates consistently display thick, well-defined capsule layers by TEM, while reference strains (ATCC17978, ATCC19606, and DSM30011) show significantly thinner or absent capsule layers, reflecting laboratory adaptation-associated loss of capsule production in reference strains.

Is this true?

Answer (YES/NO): NO